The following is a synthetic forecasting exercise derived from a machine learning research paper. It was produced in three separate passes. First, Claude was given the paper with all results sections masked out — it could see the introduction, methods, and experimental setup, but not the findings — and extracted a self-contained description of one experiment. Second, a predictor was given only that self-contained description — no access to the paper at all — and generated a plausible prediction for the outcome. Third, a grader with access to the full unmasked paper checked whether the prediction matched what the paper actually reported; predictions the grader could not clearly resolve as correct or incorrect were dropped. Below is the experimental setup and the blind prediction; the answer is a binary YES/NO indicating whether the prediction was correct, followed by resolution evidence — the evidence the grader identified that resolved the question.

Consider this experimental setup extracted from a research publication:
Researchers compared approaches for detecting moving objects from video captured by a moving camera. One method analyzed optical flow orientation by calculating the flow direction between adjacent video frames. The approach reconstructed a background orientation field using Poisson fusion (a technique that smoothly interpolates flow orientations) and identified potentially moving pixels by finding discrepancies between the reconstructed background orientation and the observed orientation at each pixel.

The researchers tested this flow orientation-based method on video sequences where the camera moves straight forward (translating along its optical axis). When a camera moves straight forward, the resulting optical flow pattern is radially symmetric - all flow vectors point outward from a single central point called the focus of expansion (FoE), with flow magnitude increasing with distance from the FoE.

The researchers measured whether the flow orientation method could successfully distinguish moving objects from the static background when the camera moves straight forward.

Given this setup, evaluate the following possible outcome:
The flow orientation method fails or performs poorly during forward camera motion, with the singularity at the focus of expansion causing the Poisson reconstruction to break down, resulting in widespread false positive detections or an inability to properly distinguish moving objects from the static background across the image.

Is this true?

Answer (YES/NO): NO